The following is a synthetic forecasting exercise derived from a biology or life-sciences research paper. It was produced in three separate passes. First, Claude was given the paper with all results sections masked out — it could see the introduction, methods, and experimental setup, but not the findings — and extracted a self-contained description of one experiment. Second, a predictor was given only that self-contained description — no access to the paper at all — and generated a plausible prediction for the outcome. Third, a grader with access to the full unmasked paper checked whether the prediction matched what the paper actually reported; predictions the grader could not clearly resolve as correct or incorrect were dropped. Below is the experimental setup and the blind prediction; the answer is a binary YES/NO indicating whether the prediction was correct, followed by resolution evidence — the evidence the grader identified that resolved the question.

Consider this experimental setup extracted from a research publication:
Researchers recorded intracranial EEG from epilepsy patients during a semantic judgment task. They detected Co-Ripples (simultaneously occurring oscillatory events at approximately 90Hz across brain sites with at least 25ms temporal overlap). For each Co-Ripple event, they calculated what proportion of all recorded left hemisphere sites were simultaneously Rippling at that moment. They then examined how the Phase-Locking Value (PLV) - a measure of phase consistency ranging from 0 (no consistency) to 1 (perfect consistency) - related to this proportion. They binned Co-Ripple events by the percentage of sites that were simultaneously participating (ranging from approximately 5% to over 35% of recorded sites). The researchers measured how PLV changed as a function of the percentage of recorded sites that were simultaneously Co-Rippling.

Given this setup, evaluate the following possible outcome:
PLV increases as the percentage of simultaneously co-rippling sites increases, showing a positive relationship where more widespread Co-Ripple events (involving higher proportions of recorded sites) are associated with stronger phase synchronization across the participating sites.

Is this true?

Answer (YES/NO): YES